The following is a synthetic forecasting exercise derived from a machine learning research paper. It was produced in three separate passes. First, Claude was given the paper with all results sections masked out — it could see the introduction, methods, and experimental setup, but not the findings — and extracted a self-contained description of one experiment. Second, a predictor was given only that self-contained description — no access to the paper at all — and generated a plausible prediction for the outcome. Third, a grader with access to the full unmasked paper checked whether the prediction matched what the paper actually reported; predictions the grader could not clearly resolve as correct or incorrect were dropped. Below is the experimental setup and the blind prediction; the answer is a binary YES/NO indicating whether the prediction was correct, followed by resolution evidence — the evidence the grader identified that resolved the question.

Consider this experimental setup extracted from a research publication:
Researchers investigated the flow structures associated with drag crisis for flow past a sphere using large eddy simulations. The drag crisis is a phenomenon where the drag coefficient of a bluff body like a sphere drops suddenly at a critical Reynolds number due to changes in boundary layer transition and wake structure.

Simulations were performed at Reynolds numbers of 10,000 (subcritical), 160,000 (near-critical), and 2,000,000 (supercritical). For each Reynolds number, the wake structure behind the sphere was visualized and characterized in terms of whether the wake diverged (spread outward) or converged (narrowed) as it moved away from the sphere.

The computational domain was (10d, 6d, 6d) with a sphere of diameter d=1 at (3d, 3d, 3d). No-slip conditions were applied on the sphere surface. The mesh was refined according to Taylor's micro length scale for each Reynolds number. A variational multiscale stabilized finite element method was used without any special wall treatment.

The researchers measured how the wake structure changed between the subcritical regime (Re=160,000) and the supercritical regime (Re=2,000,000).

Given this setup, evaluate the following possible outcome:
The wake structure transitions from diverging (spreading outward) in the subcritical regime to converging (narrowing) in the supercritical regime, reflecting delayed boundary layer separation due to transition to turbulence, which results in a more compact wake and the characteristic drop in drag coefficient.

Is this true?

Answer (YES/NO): YES